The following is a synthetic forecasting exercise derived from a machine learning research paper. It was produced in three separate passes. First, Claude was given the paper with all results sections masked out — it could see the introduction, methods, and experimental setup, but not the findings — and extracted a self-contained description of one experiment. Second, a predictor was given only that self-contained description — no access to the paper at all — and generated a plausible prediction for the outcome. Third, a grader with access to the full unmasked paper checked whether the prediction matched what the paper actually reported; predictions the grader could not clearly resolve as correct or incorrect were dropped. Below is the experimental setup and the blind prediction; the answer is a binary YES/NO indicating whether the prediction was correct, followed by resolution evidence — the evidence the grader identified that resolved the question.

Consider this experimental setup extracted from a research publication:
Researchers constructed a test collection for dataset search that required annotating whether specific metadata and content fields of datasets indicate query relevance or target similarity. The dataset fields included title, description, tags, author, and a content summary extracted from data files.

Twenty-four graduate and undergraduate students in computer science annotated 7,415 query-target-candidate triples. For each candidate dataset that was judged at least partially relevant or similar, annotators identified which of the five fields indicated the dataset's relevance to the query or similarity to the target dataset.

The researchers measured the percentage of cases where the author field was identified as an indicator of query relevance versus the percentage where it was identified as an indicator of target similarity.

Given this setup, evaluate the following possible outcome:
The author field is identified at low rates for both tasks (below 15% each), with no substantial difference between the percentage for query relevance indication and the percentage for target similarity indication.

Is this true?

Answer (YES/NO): NO